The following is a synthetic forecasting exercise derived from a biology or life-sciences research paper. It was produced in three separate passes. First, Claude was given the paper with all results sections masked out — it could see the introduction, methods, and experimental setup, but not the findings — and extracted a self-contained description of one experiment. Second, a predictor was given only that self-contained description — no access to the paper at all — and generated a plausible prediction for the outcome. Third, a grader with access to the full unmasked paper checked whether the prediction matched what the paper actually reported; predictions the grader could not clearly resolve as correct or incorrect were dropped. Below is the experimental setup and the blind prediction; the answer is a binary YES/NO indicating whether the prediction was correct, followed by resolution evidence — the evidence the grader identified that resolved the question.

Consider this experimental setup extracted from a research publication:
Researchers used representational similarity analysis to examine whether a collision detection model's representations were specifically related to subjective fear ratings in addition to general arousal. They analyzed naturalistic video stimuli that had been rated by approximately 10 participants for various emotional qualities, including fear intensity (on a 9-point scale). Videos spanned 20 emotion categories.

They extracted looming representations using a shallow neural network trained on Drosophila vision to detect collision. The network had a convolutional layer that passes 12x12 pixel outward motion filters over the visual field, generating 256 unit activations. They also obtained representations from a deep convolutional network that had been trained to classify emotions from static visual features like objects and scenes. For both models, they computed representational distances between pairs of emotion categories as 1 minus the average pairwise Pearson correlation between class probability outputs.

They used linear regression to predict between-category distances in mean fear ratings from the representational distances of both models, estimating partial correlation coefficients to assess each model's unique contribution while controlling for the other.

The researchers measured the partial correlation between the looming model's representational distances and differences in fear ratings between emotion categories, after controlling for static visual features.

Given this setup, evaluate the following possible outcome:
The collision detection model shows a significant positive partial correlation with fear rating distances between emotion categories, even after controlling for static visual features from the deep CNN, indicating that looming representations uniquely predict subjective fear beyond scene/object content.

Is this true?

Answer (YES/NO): NO